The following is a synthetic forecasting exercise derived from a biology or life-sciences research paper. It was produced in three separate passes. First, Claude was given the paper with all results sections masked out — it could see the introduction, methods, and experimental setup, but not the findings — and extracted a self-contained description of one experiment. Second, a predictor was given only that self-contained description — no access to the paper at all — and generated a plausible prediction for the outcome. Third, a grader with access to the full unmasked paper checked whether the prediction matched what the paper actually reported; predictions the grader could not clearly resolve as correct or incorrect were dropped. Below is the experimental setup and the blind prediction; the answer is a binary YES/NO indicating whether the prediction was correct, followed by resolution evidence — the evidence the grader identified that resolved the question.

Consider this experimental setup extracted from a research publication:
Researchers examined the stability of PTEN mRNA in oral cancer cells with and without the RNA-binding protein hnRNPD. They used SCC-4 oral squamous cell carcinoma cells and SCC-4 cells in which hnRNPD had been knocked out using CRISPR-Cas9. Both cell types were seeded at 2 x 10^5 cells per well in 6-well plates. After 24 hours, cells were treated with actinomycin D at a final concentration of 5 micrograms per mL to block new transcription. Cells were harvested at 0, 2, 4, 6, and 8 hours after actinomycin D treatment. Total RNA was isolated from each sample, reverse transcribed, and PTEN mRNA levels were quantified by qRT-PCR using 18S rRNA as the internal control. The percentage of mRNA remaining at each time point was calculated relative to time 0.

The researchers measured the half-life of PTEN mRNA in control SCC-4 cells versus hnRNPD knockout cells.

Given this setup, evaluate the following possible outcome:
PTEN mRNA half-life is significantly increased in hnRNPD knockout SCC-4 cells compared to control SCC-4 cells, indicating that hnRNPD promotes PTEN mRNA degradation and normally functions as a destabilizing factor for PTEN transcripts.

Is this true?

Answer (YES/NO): YES